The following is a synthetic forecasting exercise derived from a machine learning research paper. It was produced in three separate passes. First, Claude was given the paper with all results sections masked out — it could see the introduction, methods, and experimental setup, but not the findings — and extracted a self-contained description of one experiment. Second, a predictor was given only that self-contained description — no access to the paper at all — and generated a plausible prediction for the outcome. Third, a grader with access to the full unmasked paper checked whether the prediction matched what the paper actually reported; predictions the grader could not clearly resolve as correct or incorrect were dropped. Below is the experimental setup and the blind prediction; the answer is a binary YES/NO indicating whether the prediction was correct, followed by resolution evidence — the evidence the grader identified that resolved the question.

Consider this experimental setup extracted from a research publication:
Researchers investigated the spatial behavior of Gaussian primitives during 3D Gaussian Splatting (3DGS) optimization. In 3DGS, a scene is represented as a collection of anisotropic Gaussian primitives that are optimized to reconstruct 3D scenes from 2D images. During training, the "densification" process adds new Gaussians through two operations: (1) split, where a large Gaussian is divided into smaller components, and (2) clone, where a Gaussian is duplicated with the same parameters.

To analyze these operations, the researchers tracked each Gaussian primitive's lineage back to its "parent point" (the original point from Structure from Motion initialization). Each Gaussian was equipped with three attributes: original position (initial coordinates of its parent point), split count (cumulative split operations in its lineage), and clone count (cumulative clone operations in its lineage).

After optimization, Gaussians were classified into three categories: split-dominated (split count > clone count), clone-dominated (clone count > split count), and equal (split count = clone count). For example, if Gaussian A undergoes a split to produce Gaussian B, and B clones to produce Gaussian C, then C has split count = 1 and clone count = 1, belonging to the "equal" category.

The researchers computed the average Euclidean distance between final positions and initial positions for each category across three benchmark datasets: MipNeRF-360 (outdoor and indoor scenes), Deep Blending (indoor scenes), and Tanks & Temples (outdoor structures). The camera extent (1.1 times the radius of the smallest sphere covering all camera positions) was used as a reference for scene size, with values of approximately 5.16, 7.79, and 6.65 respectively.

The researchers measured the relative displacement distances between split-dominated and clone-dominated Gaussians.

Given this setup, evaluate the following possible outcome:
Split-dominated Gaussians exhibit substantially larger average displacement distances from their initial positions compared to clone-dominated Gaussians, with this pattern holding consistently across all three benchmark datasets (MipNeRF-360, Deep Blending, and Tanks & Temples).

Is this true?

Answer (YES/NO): YES